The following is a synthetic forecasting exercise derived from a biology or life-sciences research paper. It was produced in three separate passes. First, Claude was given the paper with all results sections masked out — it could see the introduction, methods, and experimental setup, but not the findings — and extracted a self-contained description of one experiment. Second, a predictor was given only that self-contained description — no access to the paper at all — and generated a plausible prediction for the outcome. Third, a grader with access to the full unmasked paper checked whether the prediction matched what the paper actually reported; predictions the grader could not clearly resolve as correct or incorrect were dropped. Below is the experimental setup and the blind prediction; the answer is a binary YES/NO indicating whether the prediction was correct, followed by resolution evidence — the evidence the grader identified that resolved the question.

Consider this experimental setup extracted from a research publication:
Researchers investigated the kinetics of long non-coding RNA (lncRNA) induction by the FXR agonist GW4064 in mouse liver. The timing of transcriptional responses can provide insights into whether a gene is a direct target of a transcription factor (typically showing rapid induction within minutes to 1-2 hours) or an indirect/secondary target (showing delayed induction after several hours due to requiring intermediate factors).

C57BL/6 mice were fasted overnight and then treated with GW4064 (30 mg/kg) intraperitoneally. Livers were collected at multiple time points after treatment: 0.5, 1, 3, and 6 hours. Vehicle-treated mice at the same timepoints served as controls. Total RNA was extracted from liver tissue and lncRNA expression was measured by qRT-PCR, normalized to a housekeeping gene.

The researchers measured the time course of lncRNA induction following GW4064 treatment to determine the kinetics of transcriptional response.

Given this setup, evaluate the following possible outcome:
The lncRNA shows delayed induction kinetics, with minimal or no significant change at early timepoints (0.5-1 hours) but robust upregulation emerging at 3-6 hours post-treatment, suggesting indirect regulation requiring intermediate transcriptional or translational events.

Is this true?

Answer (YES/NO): NO